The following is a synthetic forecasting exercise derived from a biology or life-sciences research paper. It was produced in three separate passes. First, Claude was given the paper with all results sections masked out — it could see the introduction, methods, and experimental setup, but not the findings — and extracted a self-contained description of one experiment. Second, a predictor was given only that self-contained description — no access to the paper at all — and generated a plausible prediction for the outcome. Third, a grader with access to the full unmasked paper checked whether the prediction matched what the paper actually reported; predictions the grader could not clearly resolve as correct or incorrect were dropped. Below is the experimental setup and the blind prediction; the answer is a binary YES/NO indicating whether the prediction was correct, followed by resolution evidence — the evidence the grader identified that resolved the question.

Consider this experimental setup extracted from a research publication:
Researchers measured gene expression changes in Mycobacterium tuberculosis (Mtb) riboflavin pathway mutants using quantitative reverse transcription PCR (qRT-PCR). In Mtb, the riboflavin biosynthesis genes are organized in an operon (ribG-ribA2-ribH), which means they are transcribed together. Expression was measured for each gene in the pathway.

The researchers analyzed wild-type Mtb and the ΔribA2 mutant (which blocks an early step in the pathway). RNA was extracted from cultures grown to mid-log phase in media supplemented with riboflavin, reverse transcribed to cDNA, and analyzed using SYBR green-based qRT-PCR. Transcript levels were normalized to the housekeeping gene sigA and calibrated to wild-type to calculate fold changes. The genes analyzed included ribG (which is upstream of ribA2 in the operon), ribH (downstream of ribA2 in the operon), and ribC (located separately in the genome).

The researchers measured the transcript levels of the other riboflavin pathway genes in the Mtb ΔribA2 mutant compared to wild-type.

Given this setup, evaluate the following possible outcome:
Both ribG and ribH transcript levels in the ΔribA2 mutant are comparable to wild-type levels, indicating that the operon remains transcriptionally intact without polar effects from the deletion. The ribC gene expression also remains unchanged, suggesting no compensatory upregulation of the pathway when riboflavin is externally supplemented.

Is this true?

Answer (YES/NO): NO